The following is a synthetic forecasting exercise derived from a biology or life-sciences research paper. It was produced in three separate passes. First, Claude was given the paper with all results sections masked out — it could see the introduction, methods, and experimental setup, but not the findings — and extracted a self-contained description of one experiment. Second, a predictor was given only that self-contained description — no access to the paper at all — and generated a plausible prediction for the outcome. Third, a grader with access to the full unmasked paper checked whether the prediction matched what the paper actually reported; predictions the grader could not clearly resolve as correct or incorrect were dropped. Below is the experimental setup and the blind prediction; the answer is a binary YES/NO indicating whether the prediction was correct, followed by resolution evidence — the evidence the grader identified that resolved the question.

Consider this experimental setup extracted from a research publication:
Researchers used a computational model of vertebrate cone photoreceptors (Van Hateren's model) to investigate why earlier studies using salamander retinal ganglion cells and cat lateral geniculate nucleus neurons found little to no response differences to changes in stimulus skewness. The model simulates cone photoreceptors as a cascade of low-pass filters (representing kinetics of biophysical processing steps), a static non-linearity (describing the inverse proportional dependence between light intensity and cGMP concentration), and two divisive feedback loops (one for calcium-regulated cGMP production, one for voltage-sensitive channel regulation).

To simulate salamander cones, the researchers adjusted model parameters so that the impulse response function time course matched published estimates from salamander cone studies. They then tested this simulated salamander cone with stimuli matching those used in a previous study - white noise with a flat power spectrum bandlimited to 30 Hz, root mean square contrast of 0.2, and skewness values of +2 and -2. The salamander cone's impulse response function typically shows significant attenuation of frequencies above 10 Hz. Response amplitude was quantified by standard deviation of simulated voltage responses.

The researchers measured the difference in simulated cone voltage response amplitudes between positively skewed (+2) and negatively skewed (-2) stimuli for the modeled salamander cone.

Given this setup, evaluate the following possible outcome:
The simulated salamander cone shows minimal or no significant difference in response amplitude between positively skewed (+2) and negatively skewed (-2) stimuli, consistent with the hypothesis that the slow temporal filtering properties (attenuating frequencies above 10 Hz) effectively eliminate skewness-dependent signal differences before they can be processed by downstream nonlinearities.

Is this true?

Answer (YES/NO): NO